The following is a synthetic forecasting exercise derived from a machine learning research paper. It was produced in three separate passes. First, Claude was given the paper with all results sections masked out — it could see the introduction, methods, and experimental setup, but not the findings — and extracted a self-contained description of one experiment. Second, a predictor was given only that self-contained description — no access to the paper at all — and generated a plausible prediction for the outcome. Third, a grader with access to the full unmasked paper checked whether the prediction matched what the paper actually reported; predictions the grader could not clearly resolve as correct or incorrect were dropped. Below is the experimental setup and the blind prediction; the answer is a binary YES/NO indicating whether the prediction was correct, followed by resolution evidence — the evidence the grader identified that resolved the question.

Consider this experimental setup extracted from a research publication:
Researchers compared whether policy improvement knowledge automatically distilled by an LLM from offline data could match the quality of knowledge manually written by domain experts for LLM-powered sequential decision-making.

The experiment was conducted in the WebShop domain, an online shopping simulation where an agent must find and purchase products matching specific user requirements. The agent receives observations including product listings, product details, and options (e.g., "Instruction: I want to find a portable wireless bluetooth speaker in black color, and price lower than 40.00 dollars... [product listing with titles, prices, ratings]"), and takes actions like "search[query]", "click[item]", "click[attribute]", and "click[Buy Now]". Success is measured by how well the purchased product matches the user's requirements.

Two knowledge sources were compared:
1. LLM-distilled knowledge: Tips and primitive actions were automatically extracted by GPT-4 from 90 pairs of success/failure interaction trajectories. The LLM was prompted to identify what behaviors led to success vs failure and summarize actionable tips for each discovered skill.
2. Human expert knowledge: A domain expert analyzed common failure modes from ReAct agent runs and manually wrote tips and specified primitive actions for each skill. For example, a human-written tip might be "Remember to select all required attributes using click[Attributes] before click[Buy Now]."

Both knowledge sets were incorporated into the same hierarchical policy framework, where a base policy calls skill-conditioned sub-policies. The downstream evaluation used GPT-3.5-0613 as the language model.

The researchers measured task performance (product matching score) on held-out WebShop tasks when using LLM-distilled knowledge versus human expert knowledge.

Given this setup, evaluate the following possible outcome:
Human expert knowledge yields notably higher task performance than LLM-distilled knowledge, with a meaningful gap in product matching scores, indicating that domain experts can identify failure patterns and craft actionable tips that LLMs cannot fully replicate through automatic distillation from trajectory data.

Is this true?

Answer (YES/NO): NO